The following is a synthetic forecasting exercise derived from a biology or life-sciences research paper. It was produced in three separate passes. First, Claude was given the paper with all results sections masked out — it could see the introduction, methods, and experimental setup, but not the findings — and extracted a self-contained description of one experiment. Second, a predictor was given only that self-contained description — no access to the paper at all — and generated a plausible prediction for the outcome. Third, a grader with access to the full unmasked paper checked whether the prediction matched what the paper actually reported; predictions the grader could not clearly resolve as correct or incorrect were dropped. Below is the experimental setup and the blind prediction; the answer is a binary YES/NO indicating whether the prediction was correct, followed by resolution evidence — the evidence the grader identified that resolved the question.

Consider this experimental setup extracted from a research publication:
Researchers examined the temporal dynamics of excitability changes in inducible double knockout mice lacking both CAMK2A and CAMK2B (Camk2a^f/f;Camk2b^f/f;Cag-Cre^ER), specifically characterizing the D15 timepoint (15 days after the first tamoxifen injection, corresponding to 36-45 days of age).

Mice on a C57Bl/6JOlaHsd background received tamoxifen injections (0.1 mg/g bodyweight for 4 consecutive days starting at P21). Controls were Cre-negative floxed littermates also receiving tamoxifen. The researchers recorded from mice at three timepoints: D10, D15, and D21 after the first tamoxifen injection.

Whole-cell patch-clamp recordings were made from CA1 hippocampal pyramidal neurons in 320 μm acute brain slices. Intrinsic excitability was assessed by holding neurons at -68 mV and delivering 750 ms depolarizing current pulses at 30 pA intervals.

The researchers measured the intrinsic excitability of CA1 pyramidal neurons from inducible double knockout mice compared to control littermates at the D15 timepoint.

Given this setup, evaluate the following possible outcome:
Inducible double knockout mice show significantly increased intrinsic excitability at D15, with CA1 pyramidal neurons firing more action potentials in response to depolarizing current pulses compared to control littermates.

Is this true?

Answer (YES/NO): NO